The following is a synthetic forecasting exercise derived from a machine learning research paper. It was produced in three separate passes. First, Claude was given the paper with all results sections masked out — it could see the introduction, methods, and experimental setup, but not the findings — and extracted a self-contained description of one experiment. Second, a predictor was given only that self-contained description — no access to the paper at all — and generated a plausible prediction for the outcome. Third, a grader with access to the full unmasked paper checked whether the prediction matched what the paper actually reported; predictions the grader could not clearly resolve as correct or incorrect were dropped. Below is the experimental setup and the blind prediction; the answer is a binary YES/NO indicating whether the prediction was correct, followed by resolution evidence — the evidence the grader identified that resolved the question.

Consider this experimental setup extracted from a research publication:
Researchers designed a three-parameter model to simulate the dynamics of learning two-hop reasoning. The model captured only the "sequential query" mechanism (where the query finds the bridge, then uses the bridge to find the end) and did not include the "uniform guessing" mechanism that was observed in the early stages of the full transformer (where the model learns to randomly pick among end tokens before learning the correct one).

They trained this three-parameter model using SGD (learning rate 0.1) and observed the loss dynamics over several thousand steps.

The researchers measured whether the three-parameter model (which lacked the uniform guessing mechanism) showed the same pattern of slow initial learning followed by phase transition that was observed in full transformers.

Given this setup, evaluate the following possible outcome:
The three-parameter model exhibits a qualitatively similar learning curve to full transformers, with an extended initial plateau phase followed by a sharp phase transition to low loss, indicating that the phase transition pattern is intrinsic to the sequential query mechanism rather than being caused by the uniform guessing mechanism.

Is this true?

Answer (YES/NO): NO